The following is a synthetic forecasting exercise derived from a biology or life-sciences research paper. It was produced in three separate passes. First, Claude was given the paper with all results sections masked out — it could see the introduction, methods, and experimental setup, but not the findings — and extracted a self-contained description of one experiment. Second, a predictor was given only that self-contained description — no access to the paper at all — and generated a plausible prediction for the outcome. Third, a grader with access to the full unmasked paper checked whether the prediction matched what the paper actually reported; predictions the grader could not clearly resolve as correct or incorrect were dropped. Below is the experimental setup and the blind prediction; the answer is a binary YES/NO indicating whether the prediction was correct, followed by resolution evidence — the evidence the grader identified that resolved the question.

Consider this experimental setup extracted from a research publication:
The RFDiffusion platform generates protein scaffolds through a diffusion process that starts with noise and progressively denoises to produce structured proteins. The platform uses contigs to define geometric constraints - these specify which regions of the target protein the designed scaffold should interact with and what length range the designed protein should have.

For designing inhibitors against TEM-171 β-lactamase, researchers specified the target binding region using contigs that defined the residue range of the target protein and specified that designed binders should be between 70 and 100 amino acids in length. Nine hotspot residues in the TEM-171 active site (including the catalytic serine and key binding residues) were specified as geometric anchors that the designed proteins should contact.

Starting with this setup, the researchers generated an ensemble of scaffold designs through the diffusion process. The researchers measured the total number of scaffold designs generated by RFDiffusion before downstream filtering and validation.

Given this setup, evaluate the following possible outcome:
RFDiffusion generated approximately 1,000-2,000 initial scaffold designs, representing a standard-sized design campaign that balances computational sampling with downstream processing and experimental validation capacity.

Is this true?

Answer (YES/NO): NO